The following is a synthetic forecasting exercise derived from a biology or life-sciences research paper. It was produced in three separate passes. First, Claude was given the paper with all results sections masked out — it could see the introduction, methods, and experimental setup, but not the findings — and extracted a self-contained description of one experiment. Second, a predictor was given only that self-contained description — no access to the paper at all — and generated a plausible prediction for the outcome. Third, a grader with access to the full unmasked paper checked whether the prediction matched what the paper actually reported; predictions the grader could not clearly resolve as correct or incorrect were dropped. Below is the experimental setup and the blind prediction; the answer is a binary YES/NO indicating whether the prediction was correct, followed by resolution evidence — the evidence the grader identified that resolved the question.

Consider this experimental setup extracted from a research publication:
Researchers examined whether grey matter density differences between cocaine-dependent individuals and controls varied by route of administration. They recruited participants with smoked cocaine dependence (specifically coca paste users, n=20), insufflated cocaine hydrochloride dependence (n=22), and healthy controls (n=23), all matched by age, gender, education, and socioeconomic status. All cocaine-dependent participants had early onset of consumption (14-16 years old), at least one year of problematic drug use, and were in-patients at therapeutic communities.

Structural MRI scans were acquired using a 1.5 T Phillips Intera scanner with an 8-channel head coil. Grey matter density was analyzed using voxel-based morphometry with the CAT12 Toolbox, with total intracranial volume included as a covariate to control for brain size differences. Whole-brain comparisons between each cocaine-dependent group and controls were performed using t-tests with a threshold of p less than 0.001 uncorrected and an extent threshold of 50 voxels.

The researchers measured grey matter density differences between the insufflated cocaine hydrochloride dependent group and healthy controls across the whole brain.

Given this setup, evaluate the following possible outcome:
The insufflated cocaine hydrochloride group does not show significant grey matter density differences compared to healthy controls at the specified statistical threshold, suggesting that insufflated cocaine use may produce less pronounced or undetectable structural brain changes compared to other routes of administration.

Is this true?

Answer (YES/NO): NO